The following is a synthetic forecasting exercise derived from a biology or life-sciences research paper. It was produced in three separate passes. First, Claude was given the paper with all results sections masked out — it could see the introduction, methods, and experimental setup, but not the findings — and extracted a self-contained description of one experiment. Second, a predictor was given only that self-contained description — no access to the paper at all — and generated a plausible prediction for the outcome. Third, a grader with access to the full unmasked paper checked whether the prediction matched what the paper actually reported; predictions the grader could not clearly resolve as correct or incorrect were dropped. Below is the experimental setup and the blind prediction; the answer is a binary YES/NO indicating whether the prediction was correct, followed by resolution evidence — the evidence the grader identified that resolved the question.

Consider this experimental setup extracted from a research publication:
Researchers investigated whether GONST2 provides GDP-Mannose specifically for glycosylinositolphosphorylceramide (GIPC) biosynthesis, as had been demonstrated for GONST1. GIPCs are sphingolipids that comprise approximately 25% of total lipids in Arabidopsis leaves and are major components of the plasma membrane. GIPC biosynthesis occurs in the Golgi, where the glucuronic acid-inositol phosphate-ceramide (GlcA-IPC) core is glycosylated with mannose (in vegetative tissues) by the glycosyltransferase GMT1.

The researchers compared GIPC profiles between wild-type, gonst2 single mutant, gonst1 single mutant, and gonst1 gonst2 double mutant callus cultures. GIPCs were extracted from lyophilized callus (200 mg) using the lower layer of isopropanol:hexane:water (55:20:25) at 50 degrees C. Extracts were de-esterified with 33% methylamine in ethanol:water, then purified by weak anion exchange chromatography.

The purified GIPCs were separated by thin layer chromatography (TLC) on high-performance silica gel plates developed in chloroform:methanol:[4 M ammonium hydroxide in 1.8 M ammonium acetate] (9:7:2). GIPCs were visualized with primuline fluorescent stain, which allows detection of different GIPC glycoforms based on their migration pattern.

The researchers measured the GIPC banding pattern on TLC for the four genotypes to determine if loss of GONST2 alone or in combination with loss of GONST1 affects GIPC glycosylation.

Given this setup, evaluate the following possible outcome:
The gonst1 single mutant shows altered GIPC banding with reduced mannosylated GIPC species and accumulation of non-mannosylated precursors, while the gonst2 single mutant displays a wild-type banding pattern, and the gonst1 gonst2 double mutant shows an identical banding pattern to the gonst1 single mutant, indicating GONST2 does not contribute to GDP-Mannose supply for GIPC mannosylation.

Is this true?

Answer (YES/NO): NO